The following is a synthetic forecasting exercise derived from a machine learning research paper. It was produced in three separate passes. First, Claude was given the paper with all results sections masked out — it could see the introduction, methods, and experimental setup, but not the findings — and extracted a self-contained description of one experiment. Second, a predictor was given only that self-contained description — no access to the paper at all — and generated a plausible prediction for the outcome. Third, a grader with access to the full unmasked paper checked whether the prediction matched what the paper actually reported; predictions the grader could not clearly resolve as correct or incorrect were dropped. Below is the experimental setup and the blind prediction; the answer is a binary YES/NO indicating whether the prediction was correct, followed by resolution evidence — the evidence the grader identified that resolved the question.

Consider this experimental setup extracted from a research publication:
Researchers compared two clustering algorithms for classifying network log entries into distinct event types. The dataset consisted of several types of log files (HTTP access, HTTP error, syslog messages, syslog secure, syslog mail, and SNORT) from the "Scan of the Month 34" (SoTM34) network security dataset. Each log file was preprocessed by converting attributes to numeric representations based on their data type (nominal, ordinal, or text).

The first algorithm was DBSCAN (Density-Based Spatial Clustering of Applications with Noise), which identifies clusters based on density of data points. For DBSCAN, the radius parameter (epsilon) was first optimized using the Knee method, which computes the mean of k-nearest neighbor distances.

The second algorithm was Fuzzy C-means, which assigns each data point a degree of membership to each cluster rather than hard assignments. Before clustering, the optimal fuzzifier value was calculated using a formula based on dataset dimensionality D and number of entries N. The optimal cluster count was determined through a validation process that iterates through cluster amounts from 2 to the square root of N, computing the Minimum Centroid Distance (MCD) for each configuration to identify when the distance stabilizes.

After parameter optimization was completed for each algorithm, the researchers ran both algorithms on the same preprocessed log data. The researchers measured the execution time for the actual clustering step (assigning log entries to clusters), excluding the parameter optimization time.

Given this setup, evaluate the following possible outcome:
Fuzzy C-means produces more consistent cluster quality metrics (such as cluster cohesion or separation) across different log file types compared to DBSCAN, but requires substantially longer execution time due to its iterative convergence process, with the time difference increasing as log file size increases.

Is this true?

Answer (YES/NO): NO